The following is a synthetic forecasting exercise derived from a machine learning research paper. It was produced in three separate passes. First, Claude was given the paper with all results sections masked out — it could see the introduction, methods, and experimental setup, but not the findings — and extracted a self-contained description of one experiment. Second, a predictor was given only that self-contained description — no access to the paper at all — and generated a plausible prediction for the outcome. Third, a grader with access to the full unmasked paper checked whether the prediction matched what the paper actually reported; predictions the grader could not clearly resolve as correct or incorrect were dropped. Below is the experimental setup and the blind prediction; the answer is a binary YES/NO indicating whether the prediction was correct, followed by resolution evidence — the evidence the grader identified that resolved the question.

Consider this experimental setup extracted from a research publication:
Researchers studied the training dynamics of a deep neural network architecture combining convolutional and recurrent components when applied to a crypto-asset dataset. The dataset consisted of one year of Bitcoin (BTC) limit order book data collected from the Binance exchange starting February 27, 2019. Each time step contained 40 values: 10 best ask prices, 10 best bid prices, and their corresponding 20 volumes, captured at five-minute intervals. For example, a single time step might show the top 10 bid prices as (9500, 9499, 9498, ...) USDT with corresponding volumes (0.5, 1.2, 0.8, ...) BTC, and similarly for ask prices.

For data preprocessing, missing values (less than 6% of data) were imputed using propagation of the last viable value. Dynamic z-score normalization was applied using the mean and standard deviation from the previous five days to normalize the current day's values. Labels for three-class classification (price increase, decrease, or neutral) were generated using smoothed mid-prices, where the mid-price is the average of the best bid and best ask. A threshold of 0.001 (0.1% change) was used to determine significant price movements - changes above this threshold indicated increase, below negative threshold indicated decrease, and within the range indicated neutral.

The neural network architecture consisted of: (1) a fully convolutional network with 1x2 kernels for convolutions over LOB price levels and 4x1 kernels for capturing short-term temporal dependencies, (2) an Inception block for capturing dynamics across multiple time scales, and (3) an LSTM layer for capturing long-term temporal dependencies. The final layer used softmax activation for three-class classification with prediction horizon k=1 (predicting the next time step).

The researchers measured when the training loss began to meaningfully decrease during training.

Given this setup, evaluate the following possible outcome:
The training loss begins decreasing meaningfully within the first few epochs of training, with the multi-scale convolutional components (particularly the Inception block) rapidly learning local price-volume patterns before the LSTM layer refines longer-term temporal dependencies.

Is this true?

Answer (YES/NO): NO